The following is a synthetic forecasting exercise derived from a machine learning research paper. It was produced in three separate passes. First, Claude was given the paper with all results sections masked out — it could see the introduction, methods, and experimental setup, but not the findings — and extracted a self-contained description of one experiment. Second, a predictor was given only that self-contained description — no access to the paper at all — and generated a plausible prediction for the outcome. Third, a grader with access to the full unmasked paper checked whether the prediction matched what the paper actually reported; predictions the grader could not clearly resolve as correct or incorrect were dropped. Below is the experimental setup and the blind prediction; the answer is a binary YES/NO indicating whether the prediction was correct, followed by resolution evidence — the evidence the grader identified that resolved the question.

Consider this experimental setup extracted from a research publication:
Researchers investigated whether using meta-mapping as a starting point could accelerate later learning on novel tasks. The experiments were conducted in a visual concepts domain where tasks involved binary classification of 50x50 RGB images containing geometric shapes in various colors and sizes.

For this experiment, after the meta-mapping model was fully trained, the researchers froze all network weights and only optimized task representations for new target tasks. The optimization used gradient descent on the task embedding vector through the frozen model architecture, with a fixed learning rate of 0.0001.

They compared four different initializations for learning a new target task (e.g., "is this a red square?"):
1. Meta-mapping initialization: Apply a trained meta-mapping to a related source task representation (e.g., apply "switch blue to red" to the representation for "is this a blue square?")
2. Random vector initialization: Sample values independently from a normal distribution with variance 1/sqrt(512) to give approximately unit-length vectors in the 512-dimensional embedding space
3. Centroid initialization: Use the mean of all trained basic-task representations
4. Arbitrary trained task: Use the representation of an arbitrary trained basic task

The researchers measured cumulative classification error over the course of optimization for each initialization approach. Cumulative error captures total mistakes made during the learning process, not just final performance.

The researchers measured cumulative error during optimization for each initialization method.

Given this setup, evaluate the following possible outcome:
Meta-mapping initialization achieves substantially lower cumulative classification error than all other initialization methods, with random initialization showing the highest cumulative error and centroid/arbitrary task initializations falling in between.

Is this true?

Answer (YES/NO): NO